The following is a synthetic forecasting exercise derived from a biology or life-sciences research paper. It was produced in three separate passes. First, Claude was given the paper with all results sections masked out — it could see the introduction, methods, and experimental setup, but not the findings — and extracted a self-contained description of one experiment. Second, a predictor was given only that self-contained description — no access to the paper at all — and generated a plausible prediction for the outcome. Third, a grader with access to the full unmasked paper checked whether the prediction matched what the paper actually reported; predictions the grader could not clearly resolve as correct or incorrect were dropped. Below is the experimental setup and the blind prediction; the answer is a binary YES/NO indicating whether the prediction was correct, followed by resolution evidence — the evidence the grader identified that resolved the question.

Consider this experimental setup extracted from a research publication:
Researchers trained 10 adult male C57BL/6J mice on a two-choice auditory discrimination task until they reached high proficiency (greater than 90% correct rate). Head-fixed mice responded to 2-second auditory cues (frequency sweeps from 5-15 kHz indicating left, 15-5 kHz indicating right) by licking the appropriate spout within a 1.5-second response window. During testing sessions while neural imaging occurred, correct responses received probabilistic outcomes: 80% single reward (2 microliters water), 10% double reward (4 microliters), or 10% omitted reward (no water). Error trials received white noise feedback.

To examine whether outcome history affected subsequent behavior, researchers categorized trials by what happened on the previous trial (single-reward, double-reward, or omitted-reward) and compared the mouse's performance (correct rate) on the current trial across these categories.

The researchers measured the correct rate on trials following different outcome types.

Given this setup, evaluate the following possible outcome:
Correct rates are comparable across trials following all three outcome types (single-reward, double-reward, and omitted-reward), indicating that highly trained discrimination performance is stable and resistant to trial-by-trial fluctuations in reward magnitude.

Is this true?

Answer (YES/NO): YES